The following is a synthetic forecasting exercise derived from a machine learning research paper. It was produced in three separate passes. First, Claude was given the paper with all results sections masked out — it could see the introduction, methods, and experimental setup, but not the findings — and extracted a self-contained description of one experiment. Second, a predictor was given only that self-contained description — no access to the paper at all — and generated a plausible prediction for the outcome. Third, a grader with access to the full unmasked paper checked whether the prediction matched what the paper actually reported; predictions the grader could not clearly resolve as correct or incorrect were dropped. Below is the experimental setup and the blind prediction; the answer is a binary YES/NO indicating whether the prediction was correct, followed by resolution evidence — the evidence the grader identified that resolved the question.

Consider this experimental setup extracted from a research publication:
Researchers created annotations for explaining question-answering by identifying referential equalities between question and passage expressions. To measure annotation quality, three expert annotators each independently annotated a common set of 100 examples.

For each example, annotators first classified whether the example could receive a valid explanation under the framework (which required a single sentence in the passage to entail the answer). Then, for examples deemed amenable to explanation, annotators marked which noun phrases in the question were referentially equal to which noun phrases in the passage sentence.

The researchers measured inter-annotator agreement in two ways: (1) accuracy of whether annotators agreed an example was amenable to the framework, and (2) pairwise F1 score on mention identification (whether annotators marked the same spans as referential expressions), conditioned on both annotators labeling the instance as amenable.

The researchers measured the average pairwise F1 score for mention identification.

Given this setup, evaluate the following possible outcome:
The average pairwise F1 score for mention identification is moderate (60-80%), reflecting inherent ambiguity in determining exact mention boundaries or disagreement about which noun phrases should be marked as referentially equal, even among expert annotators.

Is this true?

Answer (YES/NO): NO